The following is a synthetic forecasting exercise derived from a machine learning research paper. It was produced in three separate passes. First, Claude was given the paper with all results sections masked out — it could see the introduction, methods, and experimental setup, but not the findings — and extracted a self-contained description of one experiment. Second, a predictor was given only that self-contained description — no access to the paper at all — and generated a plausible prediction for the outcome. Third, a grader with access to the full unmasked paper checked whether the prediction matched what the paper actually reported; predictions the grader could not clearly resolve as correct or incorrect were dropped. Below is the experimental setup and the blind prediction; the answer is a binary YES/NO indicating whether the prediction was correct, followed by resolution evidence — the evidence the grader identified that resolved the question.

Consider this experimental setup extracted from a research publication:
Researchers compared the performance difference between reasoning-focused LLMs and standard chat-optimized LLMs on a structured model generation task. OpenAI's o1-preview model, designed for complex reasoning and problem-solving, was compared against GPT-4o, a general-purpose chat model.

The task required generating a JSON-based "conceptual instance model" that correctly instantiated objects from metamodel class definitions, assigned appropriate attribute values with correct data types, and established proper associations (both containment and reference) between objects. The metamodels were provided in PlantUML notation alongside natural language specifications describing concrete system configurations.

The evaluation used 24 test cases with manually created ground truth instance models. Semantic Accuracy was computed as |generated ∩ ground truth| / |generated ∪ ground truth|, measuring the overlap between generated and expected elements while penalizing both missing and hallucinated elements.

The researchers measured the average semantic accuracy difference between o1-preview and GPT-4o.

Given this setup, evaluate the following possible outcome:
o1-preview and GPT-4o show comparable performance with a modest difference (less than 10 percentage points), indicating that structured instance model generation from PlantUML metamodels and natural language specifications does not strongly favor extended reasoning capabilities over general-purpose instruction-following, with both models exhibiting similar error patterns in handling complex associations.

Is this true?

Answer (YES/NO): YES